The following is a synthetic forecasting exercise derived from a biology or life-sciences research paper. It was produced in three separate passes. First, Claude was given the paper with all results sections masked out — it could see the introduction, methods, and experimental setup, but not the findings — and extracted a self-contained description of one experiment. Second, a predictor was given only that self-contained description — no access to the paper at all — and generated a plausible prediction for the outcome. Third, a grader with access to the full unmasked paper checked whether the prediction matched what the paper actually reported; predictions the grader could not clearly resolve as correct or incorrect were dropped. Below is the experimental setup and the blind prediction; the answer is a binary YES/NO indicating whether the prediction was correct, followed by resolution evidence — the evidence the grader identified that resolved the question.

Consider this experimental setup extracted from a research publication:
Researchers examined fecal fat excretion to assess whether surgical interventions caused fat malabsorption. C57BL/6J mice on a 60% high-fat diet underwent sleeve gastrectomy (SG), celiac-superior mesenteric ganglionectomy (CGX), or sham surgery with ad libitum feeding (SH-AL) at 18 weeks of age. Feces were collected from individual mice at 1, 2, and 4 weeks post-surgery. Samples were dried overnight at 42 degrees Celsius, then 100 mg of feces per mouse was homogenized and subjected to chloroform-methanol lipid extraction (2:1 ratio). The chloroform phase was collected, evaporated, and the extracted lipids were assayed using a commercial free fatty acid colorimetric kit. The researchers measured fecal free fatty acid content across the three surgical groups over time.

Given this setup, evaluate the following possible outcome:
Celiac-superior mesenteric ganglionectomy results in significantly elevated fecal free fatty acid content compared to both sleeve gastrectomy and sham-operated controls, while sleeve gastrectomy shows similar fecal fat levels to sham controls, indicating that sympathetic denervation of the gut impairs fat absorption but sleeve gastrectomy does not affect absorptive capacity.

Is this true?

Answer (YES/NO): NO